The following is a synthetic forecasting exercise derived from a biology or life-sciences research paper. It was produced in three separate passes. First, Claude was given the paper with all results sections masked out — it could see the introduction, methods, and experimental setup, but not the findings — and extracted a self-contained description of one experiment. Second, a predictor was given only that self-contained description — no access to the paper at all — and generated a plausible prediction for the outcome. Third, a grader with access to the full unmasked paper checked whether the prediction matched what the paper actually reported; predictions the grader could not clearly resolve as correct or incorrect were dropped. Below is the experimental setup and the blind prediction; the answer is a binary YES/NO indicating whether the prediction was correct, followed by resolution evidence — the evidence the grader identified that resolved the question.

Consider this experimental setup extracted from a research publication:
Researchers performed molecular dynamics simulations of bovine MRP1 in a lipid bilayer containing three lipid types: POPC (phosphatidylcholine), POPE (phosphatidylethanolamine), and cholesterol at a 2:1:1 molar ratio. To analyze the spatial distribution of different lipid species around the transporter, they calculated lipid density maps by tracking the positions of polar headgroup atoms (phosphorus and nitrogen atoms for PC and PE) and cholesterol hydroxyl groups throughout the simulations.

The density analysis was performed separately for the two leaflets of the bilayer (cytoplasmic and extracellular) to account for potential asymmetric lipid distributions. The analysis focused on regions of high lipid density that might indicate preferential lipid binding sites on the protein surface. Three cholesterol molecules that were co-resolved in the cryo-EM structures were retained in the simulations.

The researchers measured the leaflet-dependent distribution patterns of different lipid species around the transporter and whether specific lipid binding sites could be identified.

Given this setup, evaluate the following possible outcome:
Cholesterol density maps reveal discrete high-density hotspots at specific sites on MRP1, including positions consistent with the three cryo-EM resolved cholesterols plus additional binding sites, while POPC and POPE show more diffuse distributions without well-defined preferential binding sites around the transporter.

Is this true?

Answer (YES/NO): NO